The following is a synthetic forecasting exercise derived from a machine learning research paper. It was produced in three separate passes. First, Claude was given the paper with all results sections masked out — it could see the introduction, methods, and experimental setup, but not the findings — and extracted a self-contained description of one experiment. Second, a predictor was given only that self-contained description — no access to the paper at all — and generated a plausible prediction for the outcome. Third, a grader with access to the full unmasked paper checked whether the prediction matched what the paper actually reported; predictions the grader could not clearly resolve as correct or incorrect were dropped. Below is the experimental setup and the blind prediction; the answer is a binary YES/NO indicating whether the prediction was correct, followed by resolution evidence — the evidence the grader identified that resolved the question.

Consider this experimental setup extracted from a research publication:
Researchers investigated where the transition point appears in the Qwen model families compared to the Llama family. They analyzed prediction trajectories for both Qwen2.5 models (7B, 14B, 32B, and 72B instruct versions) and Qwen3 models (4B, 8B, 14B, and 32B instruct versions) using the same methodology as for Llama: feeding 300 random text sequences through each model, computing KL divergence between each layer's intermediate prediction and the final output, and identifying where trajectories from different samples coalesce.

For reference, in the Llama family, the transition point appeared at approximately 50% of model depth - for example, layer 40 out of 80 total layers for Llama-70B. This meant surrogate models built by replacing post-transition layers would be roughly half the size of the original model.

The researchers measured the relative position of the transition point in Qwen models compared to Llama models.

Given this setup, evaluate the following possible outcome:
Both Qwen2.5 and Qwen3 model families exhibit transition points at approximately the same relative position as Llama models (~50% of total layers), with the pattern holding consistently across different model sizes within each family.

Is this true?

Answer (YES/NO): NO